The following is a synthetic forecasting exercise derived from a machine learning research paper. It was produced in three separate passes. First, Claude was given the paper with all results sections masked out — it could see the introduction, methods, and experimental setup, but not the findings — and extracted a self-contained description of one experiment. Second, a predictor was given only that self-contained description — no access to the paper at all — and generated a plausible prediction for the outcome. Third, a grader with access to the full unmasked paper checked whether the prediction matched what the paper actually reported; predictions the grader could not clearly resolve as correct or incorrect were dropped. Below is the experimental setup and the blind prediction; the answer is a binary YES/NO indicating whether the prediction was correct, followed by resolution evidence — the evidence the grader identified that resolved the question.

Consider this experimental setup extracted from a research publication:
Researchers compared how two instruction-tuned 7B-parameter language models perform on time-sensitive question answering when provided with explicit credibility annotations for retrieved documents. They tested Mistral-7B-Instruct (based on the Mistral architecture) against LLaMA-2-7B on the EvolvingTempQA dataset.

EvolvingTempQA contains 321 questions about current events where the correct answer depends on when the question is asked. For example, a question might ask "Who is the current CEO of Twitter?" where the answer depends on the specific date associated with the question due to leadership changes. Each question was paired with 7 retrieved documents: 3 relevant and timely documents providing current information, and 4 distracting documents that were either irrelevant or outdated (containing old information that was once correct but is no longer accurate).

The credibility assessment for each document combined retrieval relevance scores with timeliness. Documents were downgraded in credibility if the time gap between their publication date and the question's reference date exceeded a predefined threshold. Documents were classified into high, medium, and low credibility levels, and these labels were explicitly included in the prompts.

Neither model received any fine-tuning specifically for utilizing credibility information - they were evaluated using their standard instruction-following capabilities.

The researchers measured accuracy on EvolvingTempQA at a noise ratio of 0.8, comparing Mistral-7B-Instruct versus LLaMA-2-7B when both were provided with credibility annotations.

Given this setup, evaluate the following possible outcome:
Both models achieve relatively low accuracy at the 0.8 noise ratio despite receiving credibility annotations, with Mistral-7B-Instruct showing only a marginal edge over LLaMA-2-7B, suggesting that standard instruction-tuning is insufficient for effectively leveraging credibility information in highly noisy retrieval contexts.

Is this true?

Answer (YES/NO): NO